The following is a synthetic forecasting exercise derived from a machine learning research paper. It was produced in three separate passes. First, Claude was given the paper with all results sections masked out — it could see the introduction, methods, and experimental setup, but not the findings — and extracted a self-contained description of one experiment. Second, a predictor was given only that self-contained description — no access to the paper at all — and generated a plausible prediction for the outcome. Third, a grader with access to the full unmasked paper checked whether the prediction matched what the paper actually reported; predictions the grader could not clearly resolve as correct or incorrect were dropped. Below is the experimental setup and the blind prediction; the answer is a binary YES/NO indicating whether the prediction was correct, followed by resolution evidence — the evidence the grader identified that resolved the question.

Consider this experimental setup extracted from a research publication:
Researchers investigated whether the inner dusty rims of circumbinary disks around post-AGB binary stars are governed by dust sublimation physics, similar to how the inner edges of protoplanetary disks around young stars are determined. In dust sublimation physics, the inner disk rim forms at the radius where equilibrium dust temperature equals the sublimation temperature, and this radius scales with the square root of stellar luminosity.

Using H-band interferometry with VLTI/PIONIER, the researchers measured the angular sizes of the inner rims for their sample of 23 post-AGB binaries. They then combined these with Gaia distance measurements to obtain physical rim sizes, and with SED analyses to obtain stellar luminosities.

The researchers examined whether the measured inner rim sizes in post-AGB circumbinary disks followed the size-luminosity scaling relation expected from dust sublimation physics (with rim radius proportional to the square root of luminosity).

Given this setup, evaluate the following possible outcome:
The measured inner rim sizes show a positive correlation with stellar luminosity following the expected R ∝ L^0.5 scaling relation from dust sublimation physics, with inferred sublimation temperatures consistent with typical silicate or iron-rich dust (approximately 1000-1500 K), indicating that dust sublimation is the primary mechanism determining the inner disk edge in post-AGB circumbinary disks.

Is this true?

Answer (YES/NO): YES